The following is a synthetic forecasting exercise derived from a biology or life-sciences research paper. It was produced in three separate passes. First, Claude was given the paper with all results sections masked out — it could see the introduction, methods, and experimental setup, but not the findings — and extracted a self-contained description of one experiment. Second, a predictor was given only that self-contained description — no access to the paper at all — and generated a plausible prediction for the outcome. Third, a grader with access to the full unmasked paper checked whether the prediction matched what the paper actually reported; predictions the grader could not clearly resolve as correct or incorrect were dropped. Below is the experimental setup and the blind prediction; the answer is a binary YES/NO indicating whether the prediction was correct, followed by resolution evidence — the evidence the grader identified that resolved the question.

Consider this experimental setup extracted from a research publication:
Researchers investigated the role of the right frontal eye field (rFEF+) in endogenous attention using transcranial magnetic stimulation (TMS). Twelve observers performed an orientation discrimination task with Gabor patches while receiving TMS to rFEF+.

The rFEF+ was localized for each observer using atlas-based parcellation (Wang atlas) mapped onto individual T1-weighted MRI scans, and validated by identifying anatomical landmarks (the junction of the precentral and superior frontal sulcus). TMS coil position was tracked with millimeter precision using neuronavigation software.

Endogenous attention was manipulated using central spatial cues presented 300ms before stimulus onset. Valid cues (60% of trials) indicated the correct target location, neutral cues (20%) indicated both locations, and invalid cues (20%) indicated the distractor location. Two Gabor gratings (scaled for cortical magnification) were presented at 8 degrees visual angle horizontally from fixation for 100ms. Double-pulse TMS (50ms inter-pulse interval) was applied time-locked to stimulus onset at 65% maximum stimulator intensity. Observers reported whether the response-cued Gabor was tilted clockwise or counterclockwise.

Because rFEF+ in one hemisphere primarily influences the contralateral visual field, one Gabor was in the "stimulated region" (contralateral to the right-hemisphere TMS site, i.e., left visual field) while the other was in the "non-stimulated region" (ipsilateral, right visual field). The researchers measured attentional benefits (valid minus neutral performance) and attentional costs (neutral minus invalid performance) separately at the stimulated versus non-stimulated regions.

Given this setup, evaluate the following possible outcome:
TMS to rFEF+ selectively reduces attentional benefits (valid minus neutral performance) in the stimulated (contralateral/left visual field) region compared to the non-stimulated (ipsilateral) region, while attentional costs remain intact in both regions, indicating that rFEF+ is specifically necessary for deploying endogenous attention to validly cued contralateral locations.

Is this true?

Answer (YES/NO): NO